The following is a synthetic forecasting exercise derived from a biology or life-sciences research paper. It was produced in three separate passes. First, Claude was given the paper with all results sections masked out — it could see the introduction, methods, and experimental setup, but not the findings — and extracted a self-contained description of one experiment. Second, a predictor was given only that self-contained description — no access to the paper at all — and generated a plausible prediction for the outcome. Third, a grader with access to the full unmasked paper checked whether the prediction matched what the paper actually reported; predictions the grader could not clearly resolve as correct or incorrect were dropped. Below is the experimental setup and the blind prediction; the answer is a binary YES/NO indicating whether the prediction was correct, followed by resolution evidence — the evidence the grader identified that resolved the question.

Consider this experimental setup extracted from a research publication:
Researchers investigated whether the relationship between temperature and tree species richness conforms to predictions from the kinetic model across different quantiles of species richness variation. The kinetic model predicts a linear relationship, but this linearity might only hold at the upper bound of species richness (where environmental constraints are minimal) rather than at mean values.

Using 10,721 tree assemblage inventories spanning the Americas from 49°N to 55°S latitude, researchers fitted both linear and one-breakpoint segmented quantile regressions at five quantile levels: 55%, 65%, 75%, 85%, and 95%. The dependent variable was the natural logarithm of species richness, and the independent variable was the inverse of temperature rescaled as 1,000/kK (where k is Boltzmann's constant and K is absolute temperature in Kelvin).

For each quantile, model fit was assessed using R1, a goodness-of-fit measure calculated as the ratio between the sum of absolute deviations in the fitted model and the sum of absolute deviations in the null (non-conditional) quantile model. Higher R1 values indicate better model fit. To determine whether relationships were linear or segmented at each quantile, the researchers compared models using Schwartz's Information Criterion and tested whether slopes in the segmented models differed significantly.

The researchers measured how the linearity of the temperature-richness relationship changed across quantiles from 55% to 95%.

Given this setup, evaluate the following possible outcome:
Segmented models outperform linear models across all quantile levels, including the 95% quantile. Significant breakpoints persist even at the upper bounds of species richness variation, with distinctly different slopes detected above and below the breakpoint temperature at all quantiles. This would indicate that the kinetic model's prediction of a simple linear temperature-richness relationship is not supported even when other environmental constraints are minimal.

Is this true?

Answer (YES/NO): NO